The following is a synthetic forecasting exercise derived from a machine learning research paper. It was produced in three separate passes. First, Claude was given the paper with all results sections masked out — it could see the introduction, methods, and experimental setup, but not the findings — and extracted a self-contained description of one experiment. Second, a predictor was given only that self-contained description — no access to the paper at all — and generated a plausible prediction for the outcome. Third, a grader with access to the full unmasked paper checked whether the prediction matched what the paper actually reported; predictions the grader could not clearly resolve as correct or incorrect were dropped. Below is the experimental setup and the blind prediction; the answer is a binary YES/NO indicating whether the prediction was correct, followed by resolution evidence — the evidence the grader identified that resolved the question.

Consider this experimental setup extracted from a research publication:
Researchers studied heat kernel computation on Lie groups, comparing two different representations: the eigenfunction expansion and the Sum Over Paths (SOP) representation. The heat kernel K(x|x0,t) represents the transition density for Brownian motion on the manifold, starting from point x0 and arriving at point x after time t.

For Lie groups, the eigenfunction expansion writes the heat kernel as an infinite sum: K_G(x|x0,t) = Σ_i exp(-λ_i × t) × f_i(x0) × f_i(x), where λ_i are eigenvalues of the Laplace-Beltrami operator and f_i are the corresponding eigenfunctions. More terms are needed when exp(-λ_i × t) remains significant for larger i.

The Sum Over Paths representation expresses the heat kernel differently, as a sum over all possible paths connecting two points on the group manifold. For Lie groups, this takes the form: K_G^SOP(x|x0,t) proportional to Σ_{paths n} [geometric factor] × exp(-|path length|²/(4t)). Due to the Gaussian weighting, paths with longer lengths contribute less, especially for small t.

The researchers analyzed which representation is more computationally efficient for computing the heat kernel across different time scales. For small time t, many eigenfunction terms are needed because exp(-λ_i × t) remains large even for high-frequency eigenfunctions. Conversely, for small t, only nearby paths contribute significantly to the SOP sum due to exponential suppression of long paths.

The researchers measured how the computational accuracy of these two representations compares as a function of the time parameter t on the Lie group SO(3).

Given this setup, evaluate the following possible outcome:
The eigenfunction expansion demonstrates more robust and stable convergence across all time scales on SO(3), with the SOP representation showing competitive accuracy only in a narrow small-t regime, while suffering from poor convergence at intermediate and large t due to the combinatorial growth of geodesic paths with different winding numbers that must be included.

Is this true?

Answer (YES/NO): NO